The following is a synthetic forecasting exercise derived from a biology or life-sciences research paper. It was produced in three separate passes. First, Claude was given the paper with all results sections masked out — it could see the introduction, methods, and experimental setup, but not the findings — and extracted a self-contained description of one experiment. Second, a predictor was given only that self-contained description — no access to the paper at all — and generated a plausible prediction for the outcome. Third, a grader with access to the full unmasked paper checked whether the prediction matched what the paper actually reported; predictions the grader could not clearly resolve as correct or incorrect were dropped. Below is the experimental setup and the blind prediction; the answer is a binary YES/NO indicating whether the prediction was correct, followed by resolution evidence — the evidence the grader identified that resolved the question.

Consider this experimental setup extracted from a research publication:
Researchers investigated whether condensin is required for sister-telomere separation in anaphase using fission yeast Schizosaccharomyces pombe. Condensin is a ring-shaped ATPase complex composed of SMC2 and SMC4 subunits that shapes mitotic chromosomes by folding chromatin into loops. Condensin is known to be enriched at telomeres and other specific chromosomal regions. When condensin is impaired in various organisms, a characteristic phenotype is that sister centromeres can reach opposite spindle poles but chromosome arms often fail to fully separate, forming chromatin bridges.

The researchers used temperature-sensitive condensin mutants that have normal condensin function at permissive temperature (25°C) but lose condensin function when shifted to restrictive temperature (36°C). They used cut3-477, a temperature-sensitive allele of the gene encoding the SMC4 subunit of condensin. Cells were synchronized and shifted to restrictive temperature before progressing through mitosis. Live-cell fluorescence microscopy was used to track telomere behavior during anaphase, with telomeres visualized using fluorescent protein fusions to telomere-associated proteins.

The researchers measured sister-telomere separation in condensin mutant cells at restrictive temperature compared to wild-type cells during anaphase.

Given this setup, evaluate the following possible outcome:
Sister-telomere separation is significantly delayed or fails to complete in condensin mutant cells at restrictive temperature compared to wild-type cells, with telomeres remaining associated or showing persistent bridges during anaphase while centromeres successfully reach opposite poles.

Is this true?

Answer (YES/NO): YES